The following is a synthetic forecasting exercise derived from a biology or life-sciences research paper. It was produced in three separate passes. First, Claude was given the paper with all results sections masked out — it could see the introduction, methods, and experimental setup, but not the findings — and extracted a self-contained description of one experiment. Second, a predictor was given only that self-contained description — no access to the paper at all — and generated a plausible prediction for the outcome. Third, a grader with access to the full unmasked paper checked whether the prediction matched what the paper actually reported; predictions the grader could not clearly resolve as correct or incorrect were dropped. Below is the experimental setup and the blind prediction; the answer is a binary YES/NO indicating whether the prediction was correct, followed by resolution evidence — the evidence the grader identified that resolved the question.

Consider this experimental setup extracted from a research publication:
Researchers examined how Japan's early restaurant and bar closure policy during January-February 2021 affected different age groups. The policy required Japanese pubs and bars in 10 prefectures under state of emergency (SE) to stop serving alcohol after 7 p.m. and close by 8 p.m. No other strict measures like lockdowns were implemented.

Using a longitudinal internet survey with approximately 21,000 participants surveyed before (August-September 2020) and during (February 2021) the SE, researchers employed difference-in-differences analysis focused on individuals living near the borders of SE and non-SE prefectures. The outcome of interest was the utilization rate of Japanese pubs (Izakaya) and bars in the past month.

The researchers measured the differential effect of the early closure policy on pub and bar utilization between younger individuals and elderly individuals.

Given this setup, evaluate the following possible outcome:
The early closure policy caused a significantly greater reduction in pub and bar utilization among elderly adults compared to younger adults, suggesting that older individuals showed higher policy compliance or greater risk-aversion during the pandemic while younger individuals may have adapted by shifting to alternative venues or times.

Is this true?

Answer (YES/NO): NO